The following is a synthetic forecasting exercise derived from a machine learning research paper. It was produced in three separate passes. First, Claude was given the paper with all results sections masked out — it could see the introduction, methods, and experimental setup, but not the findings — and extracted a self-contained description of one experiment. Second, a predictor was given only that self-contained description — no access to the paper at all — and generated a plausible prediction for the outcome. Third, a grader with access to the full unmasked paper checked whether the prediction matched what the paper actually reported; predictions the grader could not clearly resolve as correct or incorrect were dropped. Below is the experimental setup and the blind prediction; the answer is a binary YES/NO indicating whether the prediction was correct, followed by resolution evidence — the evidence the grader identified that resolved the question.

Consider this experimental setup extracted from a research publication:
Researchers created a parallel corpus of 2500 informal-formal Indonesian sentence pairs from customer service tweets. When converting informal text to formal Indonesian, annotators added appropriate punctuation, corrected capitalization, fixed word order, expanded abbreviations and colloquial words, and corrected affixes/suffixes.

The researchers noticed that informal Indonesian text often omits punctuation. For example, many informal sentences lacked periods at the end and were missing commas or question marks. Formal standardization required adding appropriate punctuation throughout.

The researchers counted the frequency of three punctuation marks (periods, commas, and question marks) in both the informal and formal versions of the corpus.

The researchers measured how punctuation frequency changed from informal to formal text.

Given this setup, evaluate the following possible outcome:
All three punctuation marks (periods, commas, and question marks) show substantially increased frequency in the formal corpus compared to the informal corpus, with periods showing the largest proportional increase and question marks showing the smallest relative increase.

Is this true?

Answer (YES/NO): YES